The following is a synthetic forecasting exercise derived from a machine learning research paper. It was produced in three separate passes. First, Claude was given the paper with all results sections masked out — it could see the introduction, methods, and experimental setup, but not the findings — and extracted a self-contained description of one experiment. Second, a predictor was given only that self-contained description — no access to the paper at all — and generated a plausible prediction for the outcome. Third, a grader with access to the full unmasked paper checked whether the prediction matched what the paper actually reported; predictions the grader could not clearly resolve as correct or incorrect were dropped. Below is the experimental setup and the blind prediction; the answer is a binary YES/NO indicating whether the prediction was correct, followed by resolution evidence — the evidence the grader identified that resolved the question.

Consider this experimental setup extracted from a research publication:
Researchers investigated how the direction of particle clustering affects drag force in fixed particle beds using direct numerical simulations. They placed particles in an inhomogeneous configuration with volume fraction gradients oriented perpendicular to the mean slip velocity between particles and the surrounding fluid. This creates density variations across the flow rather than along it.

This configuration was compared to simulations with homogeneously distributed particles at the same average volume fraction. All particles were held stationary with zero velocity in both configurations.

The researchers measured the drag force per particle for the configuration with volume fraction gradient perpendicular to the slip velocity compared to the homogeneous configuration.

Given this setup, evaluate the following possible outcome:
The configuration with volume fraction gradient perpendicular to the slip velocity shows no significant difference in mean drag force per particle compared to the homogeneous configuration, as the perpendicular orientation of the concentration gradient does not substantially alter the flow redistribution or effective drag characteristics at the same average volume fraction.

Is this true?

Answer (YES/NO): NO